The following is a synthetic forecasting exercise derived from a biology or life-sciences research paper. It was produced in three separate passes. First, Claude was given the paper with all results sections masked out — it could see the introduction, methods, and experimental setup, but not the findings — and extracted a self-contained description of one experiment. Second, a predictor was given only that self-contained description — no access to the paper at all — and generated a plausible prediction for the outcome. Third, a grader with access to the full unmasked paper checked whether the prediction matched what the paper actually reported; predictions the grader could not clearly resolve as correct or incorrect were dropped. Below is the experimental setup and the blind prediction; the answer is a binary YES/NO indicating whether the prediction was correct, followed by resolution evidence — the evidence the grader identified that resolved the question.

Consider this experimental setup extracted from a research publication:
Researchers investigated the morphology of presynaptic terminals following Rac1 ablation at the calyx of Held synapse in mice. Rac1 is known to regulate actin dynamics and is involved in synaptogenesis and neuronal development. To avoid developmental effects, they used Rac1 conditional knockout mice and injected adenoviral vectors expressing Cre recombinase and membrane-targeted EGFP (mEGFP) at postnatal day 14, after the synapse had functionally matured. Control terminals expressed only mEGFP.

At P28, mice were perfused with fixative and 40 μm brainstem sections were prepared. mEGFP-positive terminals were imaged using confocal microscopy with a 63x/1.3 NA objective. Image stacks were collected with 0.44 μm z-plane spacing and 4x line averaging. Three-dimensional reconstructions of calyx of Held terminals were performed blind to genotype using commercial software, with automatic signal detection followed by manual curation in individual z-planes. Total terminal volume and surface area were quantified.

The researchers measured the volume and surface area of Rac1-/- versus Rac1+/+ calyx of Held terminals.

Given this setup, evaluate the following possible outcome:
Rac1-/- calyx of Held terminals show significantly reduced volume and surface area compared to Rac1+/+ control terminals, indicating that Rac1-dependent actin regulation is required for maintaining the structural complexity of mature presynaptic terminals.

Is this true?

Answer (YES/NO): NO